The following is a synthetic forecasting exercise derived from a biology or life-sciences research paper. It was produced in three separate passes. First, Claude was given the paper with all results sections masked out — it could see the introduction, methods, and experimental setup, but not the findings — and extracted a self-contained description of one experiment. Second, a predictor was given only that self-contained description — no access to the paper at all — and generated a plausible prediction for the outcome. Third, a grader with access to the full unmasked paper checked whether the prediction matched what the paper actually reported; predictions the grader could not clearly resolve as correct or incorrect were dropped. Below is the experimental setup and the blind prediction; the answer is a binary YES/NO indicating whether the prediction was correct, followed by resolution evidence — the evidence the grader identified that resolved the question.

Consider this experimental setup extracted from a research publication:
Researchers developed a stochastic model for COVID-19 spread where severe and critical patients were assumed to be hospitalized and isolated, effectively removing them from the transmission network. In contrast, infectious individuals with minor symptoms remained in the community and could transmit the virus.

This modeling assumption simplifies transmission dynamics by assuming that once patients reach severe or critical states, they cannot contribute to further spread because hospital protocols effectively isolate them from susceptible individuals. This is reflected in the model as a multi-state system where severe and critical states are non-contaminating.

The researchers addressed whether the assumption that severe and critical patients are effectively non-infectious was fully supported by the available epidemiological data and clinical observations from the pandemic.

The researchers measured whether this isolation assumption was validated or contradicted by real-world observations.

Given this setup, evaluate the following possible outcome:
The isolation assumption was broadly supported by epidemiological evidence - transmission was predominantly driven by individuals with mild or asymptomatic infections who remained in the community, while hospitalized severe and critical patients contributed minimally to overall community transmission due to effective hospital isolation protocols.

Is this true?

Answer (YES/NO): NO